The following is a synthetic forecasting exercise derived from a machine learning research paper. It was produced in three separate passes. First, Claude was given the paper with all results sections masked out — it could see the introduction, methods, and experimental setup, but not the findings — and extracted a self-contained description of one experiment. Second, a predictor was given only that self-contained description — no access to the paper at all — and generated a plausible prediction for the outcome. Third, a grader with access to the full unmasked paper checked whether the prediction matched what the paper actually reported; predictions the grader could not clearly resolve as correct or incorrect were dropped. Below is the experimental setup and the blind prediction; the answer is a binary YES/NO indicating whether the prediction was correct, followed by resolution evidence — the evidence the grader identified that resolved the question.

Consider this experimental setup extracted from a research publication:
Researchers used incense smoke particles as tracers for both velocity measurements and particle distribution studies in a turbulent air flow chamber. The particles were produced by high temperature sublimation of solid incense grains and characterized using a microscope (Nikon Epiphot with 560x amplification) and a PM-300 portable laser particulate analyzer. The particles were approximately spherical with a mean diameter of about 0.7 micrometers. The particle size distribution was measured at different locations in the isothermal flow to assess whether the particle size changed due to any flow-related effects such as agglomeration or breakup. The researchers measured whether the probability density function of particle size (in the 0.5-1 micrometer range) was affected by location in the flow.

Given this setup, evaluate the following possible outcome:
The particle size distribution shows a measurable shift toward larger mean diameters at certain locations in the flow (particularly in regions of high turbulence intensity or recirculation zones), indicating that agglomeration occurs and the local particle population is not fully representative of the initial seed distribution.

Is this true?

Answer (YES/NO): NO